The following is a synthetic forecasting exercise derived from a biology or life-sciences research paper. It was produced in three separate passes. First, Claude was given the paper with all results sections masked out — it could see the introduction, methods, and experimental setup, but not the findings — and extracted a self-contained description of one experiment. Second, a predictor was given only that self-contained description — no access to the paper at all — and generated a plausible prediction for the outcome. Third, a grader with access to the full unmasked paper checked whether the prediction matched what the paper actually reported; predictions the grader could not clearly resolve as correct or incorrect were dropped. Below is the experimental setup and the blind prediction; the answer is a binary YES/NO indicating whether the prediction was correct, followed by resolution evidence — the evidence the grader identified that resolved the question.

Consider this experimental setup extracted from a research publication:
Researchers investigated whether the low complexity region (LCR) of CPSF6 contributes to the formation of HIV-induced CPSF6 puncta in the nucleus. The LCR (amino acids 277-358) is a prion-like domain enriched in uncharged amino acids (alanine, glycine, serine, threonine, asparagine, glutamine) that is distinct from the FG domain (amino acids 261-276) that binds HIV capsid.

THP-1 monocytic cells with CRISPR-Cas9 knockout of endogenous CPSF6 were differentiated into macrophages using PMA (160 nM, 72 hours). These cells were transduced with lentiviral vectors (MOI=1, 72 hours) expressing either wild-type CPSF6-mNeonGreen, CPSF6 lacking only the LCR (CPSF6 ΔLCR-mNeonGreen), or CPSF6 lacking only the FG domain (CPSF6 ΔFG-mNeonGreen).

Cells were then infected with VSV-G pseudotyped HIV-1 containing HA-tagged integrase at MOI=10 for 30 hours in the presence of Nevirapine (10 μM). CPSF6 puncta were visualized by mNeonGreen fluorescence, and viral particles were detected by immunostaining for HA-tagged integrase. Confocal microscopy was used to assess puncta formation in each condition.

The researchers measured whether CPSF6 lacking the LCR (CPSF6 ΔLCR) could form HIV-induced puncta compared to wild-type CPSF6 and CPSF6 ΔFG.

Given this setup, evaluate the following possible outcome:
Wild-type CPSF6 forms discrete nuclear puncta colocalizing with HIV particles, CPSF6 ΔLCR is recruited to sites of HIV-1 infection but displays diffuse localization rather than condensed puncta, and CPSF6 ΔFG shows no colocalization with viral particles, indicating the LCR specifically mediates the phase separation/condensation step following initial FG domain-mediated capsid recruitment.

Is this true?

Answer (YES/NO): NO